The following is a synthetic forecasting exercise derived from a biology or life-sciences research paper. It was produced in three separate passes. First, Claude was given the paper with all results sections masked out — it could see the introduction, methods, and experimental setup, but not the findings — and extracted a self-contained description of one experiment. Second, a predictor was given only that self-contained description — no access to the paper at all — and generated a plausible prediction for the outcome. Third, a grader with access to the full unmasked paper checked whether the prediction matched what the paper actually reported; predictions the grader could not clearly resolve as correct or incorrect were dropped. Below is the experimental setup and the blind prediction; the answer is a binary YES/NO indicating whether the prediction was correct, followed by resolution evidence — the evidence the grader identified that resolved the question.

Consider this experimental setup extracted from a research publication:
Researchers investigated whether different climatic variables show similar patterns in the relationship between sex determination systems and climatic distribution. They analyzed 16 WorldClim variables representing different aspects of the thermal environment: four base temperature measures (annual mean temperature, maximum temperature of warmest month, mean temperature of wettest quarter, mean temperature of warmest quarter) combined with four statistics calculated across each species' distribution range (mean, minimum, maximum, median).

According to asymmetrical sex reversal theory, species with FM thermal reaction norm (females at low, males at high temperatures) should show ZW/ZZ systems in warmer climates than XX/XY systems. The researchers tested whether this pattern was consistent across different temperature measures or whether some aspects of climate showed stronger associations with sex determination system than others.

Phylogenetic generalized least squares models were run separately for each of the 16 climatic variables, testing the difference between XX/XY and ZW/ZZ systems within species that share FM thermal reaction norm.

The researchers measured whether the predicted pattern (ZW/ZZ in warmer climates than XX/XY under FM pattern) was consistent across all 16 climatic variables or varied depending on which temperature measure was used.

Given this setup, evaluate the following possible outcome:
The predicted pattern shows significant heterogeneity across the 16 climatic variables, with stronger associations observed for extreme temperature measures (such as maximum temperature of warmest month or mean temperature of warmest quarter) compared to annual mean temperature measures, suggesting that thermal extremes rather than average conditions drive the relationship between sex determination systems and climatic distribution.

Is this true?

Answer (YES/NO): NO